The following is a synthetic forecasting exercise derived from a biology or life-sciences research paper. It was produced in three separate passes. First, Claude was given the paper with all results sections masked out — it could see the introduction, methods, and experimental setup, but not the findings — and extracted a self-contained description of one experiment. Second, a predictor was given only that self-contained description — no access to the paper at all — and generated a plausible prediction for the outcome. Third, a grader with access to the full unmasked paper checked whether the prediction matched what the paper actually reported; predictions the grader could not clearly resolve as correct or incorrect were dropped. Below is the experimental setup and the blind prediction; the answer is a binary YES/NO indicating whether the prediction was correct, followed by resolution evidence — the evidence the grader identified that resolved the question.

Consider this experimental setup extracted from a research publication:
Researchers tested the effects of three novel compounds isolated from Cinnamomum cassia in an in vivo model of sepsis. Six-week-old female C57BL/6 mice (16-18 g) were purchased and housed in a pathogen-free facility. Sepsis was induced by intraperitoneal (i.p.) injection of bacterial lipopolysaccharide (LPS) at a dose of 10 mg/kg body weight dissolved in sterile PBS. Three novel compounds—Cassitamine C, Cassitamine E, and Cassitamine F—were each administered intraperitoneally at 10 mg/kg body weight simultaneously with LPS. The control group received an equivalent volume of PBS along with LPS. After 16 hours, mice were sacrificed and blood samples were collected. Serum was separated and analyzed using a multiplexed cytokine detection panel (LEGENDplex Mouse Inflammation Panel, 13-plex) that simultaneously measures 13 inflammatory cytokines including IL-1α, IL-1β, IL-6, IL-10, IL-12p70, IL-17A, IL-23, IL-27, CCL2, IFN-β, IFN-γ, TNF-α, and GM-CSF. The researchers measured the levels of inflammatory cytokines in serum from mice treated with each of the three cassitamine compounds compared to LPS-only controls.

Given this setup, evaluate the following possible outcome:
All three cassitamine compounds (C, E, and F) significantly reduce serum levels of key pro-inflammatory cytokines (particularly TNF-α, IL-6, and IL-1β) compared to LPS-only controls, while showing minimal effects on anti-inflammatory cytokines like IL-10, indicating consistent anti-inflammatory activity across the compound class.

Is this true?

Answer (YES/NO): NO